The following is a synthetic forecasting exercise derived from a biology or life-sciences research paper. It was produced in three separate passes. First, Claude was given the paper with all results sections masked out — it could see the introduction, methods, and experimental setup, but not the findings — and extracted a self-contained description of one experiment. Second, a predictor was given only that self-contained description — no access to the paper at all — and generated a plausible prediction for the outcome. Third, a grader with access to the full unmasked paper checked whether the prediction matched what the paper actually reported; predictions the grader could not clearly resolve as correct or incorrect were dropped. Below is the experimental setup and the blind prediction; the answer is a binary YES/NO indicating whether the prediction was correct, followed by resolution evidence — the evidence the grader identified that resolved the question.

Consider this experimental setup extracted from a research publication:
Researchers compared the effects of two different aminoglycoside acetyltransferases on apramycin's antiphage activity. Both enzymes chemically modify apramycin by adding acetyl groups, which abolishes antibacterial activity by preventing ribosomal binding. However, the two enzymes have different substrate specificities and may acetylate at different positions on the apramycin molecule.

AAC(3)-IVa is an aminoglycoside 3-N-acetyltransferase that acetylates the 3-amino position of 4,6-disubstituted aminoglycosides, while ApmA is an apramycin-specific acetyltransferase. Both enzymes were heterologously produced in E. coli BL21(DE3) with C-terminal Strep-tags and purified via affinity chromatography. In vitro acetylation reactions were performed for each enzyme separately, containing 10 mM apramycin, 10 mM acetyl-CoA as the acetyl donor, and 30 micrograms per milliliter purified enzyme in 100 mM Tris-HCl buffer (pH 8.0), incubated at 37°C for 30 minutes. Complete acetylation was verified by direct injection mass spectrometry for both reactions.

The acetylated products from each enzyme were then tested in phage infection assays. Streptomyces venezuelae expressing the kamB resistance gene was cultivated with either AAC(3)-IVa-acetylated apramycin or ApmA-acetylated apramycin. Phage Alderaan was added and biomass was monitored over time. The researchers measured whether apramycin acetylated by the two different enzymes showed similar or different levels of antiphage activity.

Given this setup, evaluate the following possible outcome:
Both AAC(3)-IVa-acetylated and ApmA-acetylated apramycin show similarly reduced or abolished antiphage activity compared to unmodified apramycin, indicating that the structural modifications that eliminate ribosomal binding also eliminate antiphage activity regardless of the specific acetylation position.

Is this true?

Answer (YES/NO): NO